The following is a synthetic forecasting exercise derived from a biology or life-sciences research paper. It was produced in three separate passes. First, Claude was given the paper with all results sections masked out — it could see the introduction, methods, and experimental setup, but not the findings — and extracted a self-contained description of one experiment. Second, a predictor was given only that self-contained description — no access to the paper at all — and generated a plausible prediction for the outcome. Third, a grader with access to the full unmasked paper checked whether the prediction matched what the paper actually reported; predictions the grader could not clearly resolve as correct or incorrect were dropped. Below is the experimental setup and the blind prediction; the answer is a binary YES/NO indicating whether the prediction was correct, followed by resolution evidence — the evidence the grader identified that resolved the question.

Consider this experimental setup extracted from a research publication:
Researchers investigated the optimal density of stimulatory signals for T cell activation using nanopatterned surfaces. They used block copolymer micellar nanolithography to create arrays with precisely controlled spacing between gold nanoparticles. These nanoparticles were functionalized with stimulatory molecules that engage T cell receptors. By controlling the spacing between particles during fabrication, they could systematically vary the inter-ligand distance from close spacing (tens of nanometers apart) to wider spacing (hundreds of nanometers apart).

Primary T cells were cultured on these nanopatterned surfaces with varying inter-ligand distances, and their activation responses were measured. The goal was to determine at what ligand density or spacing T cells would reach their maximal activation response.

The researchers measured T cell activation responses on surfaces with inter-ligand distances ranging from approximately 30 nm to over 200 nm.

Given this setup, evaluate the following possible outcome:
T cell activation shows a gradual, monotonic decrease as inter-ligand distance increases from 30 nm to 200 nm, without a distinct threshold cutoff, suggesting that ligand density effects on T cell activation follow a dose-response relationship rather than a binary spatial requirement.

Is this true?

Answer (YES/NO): NO